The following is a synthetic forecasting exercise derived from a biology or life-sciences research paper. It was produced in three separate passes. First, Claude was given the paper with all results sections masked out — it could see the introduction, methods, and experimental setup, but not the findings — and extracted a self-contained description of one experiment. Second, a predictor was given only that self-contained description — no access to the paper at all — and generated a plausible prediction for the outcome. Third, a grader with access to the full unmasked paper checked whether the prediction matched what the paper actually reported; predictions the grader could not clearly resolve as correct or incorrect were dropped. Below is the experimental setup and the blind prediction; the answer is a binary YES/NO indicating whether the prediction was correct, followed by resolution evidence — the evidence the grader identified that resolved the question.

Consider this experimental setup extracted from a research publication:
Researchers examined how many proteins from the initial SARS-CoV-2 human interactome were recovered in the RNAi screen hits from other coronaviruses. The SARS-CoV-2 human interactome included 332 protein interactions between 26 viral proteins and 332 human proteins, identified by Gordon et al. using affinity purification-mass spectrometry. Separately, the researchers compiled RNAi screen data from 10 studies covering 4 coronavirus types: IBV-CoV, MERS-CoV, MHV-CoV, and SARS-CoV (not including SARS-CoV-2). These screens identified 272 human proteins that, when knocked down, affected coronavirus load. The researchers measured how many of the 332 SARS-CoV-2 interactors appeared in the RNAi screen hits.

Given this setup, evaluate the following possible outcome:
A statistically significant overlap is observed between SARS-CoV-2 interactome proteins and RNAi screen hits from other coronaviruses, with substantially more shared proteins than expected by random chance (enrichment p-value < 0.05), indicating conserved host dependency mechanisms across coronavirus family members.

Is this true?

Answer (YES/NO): NO